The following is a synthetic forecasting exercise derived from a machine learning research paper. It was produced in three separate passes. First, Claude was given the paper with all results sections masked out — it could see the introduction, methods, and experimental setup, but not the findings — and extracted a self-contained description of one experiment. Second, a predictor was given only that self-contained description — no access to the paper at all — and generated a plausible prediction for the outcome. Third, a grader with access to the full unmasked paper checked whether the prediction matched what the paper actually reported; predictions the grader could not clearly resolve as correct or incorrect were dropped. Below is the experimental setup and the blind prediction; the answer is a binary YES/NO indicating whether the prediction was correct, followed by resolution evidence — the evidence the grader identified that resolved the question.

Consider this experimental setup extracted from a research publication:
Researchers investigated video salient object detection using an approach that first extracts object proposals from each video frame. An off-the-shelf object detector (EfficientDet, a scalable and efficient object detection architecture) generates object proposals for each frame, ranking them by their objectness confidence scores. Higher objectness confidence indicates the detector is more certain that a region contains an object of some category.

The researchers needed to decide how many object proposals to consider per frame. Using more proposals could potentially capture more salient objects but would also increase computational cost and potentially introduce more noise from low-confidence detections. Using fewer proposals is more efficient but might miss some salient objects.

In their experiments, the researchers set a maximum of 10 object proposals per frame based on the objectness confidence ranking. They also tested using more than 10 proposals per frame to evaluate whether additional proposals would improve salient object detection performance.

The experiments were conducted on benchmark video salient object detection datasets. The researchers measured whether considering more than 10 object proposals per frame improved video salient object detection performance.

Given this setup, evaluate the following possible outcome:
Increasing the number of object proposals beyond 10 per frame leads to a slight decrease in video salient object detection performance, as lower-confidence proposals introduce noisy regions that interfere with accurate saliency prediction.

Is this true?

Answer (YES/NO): NO